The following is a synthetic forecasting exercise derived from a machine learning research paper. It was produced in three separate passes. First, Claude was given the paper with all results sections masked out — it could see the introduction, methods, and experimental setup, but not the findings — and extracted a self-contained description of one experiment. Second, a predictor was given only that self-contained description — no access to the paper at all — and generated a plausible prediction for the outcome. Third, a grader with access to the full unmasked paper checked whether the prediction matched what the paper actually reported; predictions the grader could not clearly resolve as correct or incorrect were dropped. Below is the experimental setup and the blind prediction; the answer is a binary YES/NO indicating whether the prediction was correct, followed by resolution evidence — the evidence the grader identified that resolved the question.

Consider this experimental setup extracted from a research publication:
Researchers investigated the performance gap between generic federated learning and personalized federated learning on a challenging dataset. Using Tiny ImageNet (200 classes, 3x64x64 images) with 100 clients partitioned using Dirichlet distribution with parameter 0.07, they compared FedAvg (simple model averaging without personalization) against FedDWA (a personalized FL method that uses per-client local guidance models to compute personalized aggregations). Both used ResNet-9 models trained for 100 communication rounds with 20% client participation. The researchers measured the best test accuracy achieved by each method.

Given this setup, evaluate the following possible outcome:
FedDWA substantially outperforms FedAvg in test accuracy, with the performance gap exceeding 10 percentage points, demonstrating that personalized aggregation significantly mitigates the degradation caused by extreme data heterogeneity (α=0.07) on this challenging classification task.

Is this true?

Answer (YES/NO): YES